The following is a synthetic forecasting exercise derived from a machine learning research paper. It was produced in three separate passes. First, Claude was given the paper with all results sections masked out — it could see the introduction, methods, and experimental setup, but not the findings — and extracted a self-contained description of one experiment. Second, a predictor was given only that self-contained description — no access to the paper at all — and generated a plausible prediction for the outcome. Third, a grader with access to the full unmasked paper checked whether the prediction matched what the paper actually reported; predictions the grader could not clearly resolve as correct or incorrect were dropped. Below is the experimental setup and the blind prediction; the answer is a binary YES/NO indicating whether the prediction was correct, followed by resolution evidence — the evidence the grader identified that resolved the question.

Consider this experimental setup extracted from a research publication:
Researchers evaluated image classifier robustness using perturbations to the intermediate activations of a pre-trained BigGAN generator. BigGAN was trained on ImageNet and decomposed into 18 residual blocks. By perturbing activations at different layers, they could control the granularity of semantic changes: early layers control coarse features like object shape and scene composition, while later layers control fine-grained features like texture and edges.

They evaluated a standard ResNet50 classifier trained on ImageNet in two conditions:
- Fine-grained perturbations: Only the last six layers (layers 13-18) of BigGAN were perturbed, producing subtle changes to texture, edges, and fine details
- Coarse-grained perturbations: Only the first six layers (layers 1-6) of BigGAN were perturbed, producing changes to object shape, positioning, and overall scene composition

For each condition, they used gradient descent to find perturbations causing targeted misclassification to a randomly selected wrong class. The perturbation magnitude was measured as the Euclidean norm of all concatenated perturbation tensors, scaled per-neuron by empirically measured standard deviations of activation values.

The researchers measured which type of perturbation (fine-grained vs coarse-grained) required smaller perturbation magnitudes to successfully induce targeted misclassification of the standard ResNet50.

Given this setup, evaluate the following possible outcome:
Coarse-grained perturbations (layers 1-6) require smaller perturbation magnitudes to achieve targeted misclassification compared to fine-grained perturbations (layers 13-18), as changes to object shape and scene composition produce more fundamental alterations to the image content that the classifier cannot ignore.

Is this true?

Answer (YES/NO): NO